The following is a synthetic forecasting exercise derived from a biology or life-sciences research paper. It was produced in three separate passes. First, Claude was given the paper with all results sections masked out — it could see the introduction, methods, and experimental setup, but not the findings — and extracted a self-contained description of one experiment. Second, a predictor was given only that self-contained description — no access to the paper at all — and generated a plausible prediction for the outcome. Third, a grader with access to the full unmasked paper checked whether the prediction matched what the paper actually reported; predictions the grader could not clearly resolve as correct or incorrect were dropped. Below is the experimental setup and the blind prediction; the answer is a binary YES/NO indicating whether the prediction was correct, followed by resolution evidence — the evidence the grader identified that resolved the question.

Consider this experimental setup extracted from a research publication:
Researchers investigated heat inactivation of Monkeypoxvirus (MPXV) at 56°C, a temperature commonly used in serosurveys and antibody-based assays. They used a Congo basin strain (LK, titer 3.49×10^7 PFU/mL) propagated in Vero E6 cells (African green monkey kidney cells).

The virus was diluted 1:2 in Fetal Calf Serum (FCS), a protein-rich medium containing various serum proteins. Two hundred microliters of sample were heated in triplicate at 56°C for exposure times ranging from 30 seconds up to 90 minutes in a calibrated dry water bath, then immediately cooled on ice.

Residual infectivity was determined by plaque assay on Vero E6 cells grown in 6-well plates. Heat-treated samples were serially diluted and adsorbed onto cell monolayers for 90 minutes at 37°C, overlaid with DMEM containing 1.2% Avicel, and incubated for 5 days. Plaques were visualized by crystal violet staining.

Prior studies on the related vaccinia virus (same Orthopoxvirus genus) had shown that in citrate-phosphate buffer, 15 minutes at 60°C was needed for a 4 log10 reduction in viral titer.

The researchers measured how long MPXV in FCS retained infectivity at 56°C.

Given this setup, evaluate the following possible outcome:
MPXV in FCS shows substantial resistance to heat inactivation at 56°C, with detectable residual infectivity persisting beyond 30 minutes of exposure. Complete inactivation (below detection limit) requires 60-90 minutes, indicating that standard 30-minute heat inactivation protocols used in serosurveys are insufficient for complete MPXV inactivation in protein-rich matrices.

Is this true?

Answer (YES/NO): YES